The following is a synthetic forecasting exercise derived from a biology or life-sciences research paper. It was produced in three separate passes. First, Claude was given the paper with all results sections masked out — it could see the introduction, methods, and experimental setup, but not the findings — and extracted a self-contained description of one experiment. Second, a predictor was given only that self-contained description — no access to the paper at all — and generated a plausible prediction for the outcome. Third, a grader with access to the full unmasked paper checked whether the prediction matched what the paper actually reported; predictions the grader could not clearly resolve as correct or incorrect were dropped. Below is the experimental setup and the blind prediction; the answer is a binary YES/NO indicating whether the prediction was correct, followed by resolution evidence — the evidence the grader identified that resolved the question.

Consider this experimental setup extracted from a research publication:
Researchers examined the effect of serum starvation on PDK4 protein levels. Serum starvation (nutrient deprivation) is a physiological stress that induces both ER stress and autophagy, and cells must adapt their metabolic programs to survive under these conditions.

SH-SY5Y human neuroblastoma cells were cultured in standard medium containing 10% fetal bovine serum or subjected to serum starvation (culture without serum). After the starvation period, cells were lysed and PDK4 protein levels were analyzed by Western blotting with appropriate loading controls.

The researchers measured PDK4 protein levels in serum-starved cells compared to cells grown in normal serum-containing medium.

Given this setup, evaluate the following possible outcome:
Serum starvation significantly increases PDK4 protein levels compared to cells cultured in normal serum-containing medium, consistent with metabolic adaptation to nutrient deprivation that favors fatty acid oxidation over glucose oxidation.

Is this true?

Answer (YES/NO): YES